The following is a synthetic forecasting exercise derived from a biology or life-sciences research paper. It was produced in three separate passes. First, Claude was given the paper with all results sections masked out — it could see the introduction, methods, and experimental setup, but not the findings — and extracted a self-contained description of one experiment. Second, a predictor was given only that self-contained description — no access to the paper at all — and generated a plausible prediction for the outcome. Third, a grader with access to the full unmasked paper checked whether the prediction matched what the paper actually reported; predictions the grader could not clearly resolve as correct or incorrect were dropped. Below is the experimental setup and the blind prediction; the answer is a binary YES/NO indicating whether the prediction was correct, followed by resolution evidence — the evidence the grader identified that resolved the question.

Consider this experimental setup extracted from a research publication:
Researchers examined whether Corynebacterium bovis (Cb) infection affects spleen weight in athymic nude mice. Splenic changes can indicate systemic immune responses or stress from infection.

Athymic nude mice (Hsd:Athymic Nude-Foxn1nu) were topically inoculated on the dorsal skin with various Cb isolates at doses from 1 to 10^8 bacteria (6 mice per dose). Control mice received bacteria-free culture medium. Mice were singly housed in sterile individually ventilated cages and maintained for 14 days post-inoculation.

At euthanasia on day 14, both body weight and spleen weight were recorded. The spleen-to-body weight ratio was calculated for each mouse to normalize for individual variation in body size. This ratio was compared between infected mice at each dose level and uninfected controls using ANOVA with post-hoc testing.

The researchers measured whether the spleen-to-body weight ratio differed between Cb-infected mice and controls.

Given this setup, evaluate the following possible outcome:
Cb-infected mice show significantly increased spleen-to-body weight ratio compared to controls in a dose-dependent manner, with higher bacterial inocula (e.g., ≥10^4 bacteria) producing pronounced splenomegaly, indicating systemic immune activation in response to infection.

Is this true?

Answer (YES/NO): NO